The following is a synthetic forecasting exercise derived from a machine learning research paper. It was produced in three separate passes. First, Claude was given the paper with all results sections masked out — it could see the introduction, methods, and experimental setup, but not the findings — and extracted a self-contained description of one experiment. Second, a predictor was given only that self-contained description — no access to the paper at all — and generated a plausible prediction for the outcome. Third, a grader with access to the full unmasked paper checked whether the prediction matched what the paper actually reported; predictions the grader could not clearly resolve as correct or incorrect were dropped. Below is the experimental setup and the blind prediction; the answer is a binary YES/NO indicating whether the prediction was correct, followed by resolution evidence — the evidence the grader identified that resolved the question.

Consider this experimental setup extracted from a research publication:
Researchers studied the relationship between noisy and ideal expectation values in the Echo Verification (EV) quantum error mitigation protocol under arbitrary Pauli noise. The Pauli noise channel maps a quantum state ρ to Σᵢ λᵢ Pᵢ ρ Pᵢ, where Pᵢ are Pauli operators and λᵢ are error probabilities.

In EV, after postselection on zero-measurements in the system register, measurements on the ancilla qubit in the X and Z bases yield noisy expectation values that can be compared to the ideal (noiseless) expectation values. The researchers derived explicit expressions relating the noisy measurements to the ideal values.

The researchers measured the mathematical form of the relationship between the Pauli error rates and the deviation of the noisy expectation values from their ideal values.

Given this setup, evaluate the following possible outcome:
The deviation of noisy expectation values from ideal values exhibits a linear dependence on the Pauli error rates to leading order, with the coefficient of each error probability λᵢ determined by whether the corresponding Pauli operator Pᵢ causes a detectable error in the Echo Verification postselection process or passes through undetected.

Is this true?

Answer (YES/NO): YES